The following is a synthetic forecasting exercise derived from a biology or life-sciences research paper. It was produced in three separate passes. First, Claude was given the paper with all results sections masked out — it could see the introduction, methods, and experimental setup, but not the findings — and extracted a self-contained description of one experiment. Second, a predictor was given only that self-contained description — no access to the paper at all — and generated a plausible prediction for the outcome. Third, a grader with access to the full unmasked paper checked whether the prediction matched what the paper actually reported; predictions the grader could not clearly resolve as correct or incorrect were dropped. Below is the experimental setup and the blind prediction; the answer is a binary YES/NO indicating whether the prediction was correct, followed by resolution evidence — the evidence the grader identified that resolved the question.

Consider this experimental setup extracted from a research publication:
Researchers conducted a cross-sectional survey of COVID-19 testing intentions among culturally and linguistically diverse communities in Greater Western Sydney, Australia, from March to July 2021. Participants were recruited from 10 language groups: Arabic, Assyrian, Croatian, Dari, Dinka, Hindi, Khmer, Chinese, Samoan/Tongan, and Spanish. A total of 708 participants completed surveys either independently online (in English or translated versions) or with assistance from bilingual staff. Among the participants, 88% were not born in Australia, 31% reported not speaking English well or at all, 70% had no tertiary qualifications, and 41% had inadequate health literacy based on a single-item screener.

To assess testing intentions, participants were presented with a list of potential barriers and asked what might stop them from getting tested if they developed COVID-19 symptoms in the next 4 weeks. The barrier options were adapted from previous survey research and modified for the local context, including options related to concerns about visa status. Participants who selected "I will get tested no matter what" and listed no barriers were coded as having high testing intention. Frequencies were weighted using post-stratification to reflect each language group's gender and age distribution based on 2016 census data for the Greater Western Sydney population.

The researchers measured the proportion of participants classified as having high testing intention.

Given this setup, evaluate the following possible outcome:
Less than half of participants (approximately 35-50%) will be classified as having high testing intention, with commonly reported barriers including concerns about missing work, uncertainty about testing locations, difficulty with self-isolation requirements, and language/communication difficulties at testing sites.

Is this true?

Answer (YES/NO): NO